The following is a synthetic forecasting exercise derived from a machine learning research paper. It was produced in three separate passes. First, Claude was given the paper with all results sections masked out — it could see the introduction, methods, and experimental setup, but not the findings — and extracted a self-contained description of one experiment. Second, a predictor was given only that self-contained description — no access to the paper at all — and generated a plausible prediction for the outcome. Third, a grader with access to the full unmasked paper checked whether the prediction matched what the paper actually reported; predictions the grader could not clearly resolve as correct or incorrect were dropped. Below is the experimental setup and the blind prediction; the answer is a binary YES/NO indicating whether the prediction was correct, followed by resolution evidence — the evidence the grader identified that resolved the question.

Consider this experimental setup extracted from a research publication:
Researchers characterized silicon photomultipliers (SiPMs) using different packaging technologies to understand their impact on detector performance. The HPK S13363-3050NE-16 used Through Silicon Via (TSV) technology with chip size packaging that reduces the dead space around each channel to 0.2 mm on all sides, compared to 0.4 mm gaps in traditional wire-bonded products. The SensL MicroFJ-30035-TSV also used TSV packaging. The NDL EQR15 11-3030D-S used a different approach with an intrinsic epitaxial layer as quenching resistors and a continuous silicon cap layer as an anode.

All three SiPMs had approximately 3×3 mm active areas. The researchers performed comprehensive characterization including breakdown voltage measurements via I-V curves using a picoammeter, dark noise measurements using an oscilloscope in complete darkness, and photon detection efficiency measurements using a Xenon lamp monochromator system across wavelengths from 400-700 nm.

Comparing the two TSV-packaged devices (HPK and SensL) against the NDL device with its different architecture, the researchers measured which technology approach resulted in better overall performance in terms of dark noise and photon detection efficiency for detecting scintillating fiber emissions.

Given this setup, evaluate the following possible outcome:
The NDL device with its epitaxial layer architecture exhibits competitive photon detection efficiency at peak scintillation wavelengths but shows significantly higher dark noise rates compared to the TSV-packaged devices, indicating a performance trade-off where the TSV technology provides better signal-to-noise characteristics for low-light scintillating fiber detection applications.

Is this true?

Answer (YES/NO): NO